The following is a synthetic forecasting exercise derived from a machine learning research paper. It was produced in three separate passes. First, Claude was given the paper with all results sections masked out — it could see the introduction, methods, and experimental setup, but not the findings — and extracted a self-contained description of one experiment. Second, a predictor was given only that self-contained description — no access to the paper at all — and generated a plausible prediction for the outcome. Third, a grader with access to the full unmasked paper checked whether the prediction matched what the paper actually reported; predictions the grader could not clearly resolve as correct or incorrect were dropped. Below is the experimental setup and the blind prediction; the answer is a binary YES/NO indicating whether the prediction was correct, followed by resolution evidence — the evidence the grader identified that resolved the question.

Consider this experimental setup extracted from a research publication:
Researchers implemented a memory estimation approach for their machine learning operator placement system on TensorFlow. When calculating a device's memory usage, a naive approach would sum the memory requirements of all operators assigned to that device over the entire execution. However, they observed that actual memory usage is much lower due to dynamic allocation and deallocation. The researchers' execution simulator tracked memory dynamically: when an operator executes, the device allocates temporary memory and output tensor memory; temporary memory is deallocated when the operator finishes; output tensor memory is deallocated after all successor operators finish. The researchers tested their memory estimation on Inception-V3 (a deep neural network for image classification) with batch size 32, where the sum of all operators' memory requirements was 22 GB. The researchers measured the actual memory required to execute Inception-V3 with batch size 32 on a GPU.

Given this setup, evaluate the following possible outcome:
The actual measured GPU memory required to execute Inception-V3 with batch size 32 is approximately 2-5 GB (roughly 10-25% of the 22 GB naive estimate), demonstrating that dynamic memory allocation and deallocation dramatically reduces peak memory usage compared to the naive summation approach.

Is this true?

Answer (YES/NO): YES